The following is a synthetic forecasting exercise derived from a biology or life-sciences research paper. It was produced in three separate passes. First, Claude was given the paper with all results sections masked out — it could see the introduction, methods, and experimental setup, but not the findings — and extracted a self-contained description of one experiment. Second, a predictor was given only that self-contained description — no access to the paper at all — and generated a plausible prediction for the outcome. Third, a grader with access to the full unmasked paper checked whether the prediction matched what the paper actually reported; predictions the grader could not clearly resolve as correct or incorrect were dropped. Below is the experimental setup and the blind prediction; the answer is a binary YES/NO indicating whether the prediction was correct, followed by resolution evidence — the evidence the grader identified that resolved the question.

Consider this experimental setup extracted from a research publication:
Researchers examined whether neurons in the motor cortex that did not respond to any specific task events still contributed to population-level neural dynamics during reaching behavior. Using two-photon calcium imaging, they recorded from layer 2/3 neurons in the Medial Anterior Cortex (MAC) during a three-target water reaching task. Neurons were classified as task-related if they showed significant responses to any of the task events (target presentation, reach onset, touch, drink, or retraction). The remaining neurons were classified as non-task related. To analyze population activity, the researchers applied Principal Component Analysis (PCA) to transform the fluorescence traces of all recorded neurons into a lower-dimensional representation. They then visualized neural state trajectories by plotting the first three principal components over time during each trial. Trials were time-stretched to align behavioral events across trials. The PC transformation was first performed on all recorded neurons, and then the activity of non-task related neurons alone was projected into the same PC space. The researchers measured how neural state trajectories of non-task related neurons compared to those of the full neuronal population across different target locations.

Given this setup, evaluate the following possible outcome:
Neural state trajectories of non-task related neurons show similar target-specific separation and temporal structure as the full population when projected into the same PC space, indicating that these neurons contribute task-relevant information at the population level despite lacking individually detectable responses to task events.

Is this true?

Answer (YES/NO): NO